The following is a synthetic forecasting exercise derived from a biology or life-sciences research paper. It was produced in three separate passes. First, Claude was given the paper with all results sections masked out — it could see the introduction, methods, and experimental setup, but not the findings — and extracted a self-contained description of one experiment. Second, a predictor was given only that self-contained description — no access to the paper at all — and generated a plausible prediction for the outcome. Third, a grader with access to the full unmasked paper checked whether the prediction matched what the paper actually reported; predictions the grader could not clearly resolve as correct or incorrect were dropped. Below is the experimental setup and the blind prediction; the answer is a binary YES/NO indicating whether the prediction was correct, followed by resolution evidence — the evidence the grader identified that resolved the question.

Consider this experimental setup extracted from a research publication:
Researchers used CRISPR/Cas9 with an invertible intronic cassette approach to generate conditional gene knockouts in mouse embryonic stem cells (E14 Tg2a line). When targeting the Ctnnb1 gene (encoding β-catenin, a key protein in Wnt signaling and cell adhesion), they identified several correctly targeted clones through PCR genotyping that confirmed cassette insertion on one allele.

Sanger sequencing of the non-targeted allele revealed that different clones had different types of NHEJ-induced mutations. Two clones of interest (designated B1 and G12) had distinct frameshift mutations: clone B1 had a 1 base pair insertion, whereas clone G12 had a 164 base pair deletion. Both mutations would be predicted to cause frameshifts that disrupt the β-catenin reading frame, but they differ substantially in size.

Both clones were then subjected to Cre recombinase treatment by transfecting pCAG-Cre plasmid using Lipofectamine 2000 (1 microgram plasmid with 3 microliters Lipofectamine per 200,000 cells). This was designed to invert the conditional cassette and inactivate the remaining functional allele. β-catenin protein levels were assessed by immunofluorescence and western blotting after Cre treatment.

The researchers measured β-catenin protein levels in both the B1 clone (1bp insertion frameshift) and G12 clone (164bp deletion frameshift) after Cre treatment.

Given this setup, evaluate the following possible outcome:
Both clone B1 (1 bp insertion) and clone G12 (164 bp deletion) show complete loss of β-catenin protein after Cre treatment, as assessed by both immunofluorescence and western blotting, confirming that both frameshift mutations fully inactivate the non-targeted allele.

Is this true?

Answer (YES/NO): YES